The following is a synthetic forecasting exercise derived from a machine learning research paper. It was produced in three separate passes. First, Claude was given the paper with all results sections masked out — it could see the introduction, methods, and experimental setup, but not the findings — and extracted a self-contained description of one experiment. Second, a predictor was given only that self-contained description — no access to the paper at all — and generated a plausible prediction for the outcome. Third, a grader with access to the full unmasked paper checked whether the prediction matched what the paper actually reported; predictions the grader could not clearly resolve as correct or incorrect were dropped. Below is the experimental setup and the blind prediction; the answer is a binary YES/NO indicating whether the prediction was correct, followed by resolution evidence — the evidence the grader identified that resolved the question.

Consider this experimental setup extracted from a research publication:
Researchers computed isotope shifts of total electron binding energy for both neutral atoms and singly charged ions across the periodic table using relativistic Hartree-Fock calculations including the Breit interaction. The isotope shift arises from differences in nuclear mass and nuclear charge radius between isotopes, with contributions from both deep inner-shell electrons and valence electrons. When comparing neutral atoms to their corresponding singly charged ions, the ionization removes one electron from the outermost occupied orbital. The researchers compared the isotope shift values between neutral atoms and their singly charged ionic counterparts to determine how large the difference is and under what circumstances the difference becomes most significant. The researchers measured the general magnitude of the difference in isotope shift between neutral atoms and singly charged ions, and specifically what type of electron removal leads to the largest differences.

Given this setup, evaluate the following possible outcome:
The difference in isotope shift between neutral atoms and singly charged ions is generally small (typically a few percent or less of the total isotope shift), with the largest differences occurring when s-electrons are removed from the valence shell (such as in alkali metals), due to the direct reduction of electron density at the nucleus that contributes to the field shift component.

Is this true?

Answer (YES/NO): YES